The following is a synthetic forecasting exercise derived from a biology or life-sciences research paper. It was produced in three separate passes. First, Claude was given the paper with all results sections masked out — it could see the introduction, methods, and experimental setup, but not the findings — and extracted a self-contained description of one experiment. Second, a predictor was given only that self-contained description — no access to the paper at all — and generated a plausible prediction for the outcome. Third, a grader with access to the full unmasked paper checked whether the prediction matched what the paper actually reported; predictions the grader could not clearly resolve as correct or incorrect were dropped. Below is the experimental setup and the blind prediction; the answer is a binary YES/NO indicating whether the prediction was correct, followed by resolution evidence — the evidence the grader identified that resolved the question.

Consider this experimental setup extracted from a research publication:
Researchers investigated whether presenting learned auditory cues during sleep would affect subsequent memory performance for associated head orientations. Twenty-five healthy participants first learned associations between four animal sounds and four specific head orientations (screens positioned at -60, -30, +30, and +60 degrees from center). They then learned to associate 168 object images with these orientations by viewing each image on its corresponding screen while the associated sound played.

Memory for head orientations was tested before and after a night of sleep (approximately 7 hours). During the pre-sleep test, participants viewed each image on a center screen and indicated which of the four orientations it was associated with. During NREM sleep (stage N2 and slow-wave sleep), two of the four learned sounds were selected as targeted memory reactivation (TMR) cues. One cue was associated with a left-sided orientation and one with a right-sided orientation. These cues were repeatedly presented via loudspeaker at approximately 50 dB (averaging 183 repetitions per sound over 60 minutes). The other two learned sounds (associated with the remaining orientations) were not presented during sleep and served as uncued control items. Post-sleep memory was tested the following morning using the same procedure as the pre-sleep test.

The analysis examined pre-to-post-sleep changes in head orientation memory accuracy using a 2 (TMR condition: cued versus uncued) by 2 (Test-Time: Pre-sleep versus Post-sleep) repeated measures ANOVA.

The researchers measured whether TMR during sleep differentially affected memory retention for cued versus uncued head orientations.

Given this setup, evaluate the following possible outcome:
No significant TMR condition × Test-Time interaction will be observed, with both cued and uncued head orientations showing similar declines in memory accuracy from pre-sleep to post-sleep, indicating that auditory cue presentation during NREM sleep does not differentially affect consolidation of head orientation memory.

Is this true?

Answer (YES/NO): NO